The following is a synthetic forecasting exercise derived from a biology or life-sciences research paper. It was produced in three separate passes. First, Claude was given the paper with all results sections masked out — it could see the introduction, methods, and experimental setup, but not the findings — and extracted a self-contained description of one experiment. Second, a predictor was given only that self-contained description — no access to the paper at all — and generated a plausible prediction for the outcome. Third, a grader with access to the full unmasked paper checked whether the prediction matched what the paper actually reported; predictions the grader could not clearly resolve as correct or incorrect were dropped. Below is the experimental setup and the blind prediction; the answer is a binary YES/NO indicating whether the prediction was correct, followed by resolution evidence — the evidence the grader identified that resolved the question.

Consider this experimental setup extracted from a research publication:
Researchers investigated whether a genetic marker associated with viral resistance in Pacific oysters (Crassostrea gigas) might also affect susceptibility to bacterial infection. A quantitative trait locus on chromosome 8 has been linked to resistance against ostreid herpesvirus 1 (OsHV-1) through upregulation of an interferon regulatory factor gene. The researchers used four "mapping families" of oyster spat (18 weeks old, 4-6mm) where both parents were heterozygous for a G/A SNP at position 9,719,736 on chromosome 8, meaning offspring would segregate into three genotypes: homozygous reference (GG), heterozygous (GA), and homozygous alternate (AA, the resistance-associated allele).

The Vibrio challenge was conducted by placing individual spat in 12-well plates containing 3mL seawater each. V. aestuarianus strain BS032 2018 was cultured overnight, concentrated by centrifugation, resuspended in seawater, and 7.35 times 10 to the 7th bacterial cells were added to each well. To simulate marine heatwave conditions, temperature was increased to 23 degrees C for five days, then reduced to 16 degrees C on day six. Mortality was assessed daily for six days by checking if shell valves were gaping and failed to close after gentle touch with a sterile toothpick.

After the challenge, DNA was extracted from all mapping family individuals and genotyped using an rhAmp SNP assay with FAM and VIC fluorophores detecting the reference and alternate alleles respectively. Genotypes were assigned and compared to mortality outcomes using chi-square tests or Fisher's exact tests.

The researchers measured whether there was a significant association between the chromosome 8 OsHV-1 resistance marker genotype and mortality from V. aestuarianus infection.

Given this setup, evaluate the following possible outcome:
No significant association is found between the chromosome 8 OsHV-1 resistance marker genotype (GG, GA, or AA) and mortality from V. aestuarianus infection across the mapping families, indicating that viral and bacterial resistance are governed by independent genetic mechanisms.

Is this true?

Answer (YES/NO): YES